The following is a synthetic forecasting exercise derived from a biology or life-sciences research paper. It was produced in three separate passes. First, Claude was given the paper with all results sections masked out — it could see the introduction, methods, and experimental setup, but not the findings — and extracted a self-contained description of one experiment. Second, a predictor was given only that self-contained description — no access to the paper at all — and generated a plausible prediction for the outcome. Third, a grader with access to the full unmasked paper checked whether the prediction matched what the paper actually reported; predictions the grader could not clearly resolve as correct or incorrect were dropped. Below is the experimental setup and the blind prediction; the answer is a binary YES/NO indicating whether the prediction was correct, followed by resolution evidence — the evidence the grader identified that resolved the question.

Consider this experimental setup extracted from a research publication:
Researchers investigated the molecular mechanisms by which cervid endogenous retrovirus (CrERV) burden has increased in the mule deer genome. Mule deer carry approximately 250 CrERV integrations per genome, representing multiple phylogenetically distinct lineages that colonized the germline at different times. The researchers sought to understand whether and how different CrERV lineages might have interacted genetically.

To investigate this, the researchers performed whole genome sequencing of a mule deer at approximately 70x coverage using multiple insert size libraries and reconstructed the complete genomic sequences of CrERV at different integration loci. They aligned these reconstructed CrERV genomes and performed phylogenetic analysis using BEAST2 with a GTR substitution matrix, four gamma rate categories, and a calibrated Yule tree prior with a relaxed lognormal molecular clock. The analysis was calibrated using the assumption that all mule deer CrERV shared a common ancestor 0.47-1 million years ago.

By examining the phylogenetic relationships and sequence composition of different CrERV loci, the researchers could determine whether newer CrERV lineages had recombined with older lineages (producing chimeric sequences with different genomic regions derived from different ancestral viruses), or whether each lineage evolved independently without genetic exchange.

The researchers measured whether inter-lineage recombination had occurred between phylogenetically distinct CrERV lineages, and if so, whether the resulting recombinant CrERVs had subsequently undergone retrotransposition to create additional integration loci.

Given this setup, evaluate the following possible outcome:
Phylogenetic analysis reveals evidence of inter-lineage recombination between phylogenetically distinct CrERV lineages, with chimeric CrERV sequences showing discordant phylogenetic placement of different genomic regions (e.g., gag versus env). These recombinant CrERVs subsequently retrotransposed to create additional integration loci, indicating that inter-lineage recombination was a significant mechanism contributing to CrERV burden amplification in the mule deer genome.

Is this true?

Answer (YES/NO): YES